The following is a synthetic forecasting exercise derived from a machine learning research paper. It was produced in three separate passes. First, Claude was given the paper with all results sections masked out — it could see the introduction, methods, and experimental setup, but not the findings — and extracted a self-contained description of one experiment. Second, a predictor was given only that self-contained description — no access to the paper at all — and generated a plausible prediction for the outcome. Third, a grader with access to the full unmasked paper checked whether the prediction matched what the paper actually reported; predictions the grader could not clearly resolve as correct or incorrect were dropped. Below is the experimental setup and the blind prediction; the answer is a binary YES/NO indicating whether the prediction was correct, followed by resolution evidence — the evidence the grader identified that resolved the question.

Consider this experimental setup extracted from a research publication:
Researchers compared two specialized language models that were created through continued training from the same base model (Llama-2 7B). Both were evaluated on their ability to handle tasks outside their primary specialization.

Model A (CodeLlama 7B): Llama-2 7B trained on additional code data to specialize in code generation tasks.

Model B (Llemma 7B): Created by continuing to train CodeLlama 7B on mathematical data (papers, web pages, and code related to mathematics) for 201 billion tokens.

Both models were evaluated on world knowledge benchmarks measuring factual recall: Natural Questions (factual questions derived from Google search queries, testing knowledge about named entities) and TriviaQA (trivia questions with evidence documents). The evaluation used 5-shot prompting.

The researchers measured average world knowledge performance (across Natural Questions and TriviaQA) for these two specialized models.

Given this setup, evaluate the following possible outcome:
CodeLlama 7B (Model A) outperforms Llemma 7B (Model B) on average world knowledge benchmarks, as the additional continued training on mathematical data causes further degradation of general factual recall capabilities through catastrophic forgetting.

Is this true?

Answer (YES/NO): YES